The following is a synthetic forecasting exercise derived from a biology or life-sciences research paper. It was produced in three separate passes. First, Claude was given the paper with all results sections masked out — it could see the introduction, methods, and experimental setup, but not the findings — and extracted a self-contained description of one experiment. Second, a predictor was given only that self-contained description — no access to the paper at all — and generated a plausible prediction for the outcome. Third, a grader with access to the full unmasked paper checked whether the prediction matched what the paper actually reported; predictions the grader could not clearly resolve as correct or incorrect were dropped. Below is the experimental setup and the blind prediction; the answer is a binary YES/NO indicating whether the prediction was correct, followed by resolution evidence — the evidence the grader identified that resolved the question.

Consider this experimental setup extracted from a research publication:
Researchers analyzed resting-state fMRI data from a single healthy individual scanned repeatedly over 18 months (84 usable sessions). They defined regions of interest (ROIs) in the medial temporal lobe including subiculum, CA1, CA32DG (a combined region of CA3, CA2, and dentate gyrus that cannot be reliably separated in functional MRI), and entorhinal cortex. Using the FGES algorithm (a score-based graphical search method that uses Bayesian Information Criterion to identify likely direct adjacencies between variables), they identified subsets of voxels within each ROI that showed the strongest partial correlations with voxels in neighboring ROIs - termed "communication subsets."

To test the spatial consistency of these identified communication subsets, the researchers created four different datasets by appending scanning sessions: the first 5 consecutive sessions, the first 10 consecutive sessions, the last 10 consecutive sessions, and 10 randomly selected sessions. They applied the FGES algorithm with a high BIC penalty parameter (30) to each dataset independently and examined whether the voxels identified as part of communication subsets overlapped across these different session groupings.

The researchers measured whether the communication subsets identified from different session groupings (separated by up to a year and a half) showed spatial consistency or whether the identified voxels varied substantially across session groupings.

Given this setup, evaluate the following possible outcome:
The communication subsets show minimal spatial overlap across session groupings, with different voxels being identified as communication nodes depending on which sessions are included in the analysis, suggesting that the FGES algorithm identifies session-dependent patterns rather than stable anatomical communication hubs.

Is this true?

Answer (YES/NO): NO